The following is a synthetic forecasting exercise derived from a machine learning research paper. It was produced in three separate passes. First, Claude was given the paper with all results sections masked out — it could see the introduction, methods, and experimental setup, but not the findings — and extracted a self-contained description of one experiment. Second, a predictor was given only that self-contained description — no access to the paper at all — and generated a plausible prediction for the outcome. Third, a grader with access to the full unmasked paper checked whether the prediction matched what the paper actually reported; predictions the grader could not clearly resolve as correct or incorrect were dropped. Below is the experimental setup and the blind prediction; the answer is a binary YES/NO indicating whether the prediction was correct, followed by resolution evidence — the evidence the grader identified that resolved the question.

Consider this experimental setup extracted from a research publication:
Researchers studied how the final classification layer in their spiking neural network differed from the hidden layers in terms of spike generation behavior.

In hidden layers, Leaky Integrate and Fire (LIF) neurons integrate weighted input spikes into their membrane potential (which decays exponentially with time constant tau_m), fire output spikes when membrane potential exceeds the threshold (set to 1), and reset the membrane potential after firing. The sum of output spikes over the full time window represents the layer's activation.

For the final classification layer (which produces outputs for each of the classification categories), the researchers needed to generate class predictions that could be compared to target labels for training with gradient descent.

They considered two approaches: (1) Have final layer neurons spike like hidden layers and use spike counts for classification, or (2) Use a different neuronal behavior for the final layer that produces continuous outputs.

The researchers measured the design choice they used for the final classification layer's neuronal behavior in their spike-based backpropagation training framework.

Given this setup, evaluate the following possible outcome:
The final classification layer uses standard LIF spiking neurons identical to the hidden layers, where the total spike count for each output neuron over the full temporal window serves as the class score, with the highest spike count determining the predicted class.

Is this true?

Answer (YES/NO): NO